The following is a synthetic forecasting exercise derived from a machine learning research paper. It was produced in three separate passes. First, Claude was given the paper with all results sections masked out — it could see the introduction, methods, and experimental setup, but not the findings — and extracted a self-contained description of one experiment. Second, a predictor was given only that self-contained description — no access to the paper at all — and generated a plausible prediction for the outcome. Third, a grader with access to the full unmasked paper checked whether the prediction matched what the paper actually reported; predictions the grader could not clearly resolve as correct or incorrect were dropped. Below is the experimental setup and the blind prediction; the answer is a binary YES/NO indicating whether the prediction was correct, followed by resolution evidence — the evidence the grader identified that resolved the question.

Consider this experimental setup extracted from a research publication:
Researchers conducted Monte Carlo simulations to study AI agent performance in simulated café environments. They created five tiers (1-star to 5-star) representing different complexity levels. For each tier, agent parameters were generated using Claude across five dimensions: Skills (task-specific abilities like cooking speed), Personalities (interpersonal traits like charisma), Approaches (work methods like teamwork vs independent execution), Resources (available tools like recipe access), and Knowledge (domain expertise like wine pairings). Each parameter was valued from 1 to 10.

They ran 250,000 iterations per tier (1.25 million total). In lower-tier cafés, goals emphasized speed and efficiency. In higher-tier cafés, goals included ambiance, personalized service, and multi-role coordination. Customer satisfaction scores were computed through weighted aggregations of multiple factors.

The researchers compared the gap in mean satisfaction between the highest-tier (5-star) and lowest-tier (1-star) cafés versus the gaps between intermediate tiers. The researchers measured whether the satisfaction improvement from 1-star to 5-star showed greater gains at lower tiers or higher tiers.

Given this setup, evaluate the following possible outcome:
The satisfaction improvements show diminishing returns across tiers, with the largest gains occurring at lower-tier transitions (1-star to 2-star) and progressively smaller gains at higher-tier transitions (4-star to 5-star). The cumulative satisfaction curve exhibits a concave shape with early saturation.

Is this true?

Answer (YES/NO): NO